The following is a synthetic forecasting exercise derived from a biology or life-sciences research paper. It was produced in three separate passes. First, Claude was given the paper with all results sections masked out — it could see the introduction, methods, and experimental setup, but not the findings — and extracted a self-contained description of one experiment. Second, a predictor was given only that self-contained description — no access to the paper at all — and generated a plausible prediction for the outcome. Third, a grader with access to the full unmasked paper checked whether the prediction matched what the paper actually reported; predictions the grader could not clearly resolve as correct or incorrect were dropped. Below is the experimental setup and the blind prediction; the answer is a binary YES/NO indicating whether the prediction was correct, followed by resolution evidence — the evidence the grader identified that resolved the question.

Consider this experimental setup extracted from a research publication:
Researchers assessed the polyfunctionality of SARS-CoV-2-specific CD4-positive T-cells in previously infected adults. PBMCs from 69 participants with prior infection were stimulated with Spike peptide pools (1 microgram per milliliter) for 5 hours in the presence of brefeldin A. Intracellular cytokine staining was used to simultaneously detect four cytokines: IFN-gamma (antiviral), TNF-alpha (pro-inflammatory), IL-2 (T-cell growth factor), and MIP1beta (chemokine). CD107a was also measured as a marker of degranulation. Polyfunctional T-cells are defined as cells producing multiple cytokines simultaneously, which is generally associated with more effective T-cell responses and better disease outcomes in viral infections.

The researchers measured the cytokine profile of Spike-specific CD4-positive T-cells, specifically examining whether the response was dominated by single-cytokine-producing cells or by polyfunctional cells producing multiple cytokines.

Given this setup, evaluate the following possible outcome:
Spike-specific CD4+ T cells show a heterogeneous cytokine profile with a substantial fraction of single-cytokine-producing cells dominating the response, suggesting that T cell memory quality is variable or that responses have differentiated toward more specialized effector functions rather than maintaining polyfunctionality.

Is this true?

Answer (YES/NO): YES